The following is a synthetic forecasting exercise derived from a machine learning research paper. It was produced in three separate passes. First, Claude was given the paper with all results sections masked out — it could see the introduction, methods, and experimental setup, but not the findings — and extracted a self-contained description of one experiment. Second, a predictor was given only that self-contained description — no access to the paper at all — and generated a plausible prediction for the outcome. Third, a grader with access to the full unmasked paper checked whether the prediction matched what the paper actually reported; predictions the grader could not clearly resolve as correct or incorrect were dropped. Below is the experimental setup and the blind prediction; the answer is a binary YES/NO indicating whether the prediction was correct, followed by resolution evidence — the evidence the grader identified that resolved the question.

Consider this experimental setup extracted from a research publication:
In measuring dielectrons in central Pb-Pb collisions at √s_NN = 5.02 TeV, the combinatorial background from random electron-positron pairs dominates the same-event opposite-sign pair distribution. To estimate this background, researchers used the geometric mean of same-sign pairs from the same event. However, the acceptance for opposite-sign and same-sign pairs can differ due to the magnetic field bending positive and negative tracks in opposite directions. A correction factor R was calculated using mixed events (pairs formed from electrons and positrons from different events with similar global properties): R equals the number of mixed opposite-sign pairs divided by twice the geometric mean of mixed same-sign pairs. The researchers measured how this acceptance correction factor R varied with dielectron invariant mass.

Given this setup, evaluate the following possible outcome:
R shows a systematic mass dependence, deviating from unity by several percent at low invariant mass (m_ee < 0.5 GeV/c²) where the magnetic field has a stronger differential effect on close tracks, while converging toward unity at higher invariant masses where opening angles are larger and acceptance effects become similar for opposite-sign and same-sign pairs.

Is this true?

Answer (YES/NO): NO